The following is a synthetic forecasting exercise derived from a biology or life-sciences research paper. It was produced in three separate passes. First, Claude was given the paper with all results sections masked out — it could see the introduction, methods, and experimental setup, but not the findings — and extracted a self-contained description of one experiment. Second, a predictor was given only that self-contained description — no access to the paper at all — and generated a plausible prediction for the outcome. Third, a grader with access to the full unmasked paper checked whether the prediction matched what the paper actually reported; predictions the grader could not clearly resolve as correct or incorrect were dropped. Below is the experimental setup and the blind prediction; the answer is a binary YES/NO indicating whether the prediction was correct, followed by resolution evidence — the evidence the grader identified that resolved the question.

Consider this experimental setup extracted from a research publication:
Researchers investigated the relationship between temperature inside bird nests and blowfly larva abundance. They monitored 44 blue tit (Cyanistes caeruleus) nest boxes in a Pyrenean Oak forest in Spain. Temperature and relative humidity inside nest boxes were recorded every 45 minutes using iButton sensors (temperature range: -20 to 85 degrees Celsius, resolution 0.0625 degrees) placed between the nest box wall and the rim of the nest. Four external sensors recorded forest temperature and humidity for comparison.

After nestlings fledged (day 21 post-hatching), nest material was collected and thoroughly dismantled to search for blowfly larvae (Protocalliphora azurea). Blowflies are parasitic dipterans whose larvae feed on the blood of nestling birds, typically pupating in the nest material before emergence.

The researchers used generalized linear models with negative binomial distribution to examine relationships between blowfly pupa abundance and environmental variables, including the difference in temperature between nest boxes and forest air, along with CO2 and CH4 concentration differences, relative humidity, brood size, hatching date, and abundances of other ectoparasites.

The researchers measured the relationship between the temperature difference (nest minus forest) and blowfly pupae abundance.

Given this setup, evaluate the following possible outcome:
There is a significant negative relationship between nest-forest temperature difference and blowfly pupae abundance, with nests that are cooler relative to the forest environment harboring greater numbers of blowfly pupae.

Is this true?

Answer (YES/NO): YES